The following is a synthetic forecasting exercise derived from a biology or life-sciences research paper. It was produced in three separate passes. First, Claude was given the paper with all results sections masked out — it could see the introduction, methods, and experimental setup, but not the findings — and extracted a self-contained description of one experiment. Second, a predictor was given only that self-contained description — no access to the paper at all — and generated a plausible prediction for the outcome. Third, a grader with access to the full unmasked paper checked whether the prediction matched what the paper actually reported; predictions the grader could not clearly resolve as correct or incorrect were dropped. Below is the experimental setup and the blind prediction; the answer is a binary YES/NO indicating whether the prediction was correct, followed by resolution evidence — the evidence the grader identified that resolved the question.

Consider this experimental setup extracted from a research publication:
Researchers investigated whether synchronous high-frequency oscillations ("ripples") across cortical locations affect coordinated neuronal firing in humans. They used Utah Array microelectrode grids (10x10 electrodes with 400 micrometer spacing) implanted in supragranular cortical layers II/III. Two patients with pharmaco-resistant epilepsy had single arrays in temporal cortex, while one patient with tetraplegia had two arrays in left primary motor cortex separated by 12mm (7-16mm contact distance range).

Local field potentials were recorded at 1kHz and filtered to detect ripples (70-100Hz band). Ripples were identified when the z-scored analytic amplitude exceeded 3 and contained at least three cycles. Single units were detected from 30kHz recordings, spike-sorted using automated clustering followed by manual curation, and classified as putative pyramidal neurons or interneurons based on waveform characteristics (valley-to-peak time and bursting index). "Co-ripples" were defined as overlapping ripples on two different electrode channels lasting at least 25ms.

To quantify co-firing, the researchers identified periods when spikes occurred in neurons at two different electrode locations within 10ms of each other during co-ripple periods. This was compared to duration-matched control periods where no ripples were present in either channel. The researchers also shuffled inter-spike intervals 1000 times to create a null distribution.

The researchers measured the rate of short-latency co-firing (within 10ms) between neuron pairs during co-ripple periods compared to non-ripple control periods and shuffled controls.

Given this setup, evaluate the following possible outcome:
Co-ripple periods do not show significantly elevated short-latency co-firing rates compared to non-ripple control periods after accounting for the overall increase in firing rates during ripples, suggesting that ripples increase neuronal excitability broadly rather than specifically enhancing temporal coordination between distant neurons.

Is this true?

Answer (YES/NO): NO